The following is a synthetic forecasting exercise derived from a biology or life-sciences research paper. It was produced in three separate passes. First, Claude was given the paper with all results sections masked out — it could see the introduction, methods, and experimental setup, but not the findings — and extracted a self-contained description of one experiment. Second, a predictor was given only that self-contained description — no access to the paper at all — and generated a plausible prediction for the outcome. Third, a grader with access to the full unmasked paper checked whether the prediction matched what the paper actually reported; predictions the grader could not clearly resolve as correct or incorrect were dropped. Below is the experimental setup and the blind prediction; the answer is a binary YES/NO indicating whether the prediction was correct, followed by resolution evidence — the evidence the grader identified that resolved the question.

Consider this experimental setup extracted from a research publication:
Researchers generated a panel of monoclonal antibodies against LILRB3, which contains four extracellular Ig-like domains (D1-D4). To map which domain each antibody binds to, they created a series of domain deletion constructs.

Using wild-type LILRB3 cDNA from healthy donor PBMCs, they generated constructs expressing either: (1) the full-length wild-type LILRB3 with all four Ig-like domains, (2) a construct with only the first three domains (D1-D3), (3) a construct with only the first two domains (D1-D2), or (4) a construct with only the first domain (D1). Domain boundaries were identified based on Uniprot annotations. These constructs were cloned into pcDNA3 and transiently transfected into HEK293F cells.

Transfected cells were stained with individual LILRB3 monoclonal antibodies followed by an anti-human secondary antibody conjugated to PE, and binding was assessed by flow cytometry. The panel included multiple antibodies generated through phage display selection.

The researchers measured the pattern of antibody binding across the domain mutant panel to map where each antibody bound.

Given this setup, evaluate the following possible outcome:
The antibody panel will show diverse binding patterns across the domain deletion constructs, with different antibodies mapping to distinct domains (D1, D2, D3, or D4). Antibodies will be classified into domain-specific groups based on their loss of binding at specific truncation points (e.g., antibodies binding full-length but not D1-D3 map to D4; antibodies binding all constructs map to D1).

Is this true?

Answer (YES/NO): NO